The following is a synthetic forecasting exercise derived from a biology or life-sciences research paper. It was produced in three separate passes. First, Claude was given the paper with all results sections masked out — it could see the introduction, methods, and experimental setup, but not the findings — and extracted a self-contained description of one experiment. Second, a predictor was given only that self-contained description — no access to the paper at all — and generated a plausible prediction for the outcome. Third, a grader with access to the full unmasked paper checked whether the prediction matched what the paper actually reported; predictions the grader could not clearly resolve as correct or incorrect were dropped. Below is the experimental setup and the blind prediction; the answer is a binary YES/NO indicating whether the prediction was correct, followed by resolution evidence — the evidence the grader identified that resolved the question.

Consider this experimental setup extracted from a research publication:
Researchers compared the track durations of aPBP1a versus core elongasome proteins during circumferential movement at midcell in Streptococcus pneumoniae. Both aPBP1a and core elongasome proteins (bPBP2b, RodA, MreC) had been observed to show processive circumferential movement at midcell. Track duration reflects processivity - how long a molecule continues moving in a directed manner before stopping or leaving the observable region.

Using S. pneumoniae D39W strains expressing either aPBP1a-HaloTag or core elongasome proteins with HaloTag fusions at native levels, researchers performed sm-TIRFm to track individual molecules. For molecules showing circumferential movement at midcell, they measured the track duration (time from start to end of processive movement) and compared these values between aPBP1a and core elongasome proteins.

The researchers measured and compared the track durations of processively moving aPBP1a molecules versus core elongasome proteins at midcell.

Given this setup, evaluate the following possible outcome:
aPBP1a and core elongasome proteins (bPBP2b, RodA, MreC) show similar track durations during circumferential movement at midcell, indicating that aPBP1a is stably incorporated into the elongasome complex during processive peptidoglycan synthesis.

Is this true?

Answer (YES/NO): NO